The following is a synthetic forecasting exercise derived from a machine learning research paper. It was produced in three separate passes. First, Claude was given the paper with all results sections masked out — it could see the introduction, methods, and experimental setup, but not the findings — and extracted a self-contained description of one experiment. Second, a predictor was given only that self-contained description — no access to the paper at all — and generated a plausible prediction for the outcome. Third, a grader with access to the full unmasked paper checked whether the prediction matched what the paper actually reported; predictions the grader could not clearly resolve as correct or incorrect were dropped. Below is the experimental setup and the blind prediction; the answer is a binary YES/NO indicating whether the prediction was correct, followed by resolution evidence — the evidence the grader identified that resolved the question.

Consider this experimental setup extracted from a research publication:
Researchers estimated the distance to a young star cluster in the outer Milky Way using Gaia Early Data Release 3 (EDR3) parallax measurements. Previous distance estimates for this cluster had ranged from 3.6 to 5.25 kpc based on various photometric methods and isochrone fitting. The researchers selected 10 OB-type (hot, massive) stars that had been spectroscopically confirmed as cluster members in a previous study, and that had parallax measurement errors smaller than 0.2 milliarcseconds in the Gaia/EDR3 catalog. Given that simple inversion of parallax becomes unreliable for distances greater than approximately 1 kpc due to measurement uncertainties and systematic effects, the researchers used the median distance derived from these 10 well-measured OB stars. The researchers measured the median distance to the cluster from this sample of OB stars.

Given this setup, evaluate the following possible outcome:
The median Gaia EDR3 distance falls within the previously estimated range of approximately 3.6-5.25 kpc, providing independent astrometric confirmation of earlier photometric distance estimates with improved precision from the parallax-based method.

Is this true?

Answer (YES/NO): YES